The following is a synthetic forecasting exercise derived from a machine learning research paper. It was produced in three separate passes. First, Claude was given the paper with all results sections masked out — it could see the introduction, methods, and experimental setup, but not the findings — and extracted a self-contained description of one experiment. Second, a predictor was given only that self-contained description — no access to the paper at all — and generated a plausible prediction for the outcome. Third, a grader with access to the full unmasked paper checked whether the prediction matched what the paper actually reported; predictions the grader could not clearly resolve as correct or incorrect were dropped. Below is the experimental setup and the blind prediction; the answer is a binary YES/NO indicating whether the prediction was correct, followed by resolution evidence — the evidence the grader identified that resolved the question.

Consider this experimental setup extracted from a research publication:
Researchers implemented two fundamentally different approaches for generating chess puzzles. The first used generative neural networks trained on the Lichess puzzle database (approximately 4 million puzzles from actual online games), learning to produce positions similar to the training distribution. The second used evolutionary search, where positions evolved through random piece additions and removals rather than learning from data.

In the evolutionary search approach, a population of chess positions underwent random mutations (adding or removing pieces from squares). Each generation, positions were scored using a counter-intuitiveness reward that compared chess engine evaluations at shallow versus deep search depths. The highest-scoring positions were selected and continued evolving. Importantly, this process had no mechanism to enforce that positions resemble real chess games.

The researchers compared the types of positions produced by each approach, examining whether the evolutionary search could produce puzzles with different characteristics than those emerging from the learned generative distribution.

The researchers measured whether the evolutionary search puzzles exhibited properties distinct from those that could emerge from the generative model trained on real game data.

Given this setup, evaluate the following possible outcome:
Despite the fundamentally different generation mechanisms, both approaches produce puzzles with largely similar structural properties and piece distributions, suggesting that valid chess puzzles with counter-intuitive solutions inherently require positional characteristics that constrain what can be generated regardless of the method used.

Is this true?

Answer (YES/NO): NO